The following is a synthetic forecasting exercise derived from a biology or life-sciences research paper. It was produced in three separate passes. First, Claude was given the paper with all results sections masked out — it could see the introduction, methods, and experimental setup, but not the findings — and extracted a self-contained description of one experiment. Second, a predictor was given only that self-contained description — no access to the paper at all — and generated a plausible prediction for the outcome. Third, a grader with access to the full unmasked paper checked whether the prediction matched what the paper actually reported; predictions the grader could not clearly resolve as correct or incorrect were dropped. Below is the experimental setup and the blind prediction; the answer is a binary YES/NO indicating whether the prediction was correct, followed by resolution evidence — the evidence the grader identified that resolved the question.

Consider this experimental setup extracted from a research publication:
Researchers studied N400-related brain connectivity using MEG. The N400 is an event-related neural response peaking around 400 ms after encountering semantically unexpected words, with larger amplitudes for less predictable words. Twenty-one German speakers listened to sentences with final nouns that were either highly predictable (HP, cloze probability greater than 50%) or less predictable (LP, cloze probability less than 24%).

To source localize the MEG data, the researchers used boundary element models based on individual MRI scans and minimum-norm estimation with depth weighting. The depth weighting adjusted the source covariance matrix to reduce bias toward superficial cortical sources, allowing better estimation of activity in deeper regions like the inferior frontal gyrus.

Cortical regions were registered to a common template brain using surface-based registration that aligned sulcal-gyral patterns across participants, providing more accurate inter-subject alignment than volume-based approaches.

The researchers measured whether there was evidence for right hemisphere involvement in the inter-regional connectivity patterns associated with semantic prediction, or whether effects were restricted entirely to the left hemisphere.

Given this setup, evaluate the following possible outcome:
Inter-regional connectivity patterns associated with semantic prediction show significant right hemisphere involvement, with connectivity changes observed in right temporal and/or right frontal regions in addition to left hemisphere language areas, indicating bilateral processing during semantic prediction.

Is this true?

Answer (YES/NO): YES